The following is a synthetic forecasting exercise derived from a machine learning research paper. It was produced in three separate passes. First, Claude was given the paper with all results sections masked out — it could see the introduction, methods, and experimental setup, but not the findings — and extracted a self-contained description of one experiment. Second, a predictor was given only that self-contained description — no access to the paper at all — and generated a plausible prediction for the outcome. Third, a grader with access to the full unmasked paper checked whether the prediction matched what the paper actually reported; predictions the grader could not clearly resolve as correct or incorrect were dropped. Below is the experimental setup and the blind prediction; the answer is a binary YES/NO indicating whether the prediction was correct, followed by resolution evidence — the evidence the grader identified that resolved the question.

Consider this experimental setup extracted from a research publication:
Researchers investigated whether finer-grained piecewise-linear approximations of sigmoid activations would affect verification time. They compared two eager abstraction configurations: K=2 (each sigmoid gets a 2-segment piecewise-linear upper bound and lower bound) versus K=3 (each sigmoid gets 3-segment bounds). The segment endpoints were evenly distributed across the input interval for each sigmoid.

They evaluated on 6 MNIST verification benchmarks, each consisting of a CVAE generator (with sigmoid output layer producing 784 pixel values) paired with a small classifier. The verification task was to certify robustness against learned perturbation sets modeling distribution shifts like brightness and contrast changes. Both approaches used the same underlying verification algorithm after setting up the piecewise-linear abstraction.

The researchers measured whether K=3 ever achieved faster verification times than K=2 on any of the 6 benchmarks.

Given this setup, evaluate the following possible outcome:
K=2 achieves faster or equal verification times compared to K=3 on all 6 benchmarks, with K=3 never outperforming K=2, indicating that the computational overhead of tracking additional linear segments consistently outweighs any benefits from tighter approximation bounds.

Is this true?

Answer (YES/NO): NO